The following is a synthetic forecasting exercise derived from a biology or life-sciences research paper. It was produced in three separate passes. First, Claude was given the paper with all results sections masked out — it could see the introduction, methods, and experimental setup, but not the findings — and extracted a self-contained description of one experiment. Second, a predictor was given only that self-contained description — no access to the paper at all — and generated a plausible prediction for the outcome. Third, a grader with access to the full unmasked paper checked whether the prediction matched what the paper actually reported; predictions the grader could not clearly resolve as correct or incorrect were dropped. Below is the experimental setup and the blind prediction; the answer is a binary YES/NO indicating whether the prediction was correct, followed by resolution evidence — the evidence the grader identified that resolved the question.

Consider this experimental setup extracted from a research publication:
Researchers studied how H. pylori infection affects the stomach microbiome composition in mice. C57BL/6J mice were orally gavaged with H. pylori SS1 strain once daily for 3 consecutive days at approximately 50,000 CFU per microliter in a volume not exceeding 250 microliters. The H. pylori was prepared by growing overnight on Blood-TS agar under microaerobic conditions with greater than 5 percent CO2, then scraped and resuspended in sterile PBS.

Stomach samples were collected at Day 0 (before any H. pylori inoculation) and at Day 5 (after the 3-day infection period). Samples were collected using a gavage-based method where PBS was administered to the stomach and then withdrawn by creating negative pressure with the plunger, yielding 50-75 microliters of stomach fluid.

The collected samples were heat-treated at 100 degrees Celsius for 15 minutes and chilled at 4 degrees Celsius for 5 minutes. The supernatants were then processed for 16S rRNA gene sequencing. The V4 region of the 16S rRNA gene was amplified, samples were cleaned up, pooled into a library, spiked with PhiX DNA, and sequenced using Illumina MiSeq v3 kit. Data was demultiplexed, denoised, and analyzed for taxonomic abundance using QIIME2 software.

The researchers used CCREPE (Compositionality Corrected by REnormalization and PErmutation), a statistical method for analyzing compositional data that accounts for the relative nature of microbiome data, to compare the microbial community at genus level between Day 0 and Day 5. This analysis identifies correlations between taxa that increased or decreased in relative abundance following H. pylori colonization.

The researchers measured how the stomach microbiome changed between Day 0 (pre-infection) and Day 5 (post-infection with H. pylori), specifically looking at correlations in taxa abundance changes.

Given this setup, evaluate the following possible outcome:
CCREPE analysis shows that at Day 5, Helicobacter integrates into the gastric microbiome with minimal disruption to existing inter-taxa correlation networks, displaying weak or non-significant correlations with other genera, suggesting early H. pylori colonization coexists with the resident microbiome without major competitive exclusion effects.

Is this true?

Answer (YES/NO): NO